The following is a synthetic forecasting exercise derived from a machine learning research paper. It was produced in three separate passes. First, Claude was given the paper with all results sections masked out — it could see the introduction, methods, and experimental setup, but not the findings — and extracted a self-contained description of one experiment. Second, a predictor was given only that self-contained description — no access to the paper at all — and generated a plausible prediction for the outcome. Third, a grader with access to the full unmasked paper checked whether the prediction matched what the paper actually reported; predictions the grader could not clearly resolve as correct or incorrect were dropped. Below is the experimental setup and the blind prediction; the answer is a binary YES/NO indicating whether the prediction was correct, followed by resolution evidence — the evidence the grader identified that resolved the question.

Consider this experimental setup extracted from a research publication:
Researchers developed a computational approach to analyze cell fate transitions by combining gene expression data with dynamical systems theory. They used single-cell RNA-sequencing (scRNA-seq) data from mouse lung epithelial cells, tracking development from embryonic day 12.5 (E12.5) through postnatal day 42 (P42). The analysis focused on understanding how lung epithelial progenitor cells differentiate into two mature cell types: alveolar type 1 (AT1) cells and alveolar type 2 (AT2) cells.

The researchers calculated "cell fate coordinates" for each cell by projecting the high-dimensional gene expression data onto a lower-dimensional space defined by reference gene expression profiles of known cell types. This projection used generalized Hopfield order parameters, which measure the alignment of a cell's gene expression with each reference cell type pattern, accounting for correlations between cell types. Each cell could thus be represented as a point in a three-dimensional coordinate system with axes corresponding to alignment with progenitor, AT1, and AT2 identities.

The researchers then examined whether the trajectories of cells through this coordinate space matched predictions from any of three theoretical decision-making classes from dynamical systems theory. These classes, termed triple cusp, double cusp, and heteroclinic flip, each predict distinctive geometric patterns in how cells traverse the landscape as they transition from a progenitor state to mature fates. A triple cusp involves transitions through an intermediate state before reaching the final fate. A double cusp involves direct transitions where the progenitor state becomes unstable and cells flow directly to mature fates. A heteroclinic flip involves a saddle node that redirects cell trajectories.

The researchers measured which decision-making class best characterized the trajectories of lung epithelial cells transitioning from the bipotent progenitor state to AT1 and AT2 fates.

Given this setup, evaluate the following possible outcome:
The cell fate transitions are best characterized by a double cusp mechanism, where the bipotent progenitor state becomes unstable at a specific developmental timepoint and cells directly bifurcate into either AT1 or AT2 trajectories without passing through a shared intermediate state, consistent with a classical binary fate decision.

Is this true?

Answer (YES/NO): NO